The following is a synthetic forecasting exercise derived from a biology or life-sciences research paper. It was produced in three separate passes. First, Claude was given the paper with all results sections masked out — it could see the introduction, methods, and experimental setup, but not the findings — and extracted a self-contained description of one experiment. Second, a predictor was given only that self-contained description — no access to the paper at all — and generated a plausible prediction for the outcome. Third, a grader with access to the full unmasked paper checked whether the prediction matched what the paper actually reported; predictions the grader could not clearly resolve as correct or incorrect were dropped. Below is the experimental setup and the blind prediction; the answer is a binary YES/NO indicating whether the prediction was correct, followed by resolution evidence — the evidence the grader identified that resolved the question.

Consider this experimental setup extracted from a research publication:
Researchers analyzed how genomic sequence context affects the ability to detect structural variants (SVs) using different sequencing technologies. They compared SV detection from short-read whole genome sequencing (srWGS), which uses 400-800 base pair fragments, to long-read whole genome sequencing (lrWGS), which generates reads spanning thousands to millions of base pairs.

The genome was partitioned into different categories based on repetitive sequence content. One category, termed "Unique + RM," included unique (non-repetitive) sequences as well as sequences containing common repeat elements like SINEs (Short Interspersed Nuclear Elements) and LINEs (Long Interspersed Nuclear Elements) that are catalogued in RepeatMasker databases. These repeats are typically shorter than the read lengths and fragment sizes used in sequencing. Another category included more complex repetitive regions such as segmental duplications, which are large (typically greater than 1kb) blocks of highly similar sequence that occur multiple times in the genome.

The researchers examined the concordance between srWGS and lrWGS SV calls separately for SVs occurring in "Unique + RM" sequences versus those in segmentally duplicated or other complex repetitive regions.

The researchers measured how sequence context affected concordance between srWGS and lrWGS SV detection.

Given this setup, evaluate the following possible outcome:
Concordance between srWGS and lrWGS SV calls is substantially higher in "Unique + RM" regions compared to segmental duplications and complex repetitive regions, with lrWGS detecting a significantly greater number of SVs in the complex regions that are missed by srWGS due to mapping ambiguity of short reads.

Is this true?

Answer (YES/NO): YES